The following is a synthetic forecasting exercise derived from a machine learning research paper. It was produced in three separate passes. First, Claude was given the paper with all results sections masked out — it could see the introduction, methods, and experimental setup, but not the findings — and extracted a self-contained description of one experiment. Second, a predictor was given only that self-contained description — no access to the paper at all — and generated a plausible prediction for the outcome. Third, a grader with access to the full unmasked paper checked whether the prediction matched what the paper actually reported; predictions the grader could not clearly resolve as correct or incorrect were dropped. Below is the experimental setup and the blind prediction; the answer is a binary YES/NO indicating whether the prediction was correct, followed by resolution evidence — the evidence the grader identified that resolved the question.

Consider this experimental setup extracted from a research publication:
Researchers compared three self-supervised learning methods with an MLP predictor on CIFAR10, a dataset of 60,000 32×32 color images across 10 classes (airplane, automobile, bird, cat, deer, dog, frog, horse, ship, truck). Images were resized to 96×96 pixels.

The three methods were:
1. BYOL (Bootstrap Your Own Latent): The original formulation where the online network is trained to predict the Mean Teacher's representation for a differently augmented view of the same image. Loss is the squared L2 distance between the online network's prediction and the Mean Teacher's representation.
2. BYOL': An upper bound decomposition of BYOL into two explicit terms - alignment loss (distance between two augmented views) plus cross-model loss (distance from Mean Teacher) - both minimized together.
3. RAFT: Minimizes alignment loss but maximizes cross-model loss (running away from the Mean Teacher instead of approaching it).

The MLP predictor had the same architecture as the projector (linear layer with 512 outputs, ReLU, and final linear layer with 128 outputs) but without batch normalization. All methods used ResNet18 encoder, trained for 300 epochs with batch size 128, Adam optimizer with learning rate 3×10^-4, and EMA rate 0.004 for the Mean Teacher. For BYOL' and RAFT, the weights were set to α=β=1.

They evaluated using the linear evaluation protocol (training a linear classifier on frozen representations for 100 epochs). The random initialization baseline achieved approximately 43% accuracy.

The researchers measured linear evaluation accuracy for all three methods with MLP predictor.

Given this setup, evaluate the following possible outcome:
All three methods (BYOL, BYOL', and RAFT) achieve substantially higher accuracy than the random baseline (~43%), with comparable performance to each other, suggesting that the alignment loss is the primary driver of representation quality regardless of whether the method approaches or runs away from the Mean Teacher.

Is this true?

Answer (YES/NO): NO